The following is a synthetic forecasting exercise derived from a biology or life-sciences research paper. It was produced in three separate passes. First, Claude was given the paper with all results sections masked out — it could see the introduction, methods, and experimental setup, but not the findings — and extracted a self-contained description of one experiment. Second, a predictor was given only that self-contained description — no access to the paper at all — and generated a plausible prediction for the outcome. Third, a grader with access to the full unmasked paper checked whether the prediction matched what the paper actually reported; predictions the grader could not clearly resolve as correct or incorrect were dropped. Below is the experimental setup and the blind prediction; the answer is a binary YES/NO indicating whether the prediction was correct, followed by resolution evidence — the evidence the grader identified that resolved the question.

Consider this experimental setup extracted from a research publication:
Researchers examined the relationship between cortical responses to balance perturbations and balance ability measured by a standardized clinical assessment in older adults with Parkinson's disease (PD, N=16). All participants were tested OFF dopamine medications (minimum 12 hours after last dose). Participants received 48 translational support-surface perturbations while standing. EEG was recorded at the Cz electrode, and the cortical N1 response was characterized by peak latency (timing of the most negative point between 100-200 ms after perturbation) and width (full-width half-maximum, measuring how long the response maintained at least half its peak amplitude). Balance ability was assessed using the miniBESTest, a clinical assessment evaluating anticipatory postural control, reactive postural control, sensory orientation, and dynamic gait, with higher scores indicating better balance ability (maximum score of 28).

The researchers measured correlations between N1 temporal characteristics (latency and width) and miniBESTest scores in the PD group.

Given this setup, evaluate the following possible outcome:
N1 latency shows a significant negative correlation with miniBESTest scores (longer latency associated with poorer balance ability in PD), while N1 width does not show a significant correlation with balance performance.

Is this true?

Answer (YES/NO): NO